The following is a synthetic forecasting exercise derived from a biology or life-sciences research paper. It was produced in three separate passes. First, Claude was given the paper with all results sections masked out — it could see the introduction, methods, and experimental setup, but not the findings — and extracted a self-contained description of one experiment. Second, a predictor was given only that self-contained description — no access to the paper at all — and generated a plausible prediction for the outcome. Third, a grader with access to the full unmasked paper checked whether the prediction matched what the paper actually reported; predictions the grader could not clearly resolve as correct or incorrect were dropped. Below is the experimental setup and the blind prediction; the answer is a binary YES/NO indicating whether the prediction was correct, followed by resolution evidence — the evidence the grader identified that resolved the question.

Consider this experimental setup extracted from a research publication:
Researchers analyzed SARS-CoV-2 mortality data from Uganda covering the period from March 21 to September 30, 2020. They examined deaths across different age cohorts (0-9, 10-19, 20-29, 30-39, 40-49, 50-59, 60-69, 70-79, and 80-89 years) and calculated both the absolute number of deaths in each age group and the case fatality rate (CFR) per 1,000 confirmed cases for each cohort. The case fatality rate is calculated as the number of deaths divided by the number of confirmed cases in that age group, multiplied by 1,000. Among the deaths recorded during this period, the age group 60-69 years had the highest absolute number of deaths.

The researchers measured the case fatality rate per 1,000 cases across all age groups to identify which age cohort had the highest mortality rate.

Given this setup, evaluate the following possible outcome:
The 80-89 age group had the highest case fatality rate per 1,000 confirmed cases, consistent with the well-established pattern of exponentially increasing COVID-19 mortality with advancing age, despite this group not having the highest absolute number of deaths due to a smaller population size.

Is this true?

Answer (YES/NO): YES